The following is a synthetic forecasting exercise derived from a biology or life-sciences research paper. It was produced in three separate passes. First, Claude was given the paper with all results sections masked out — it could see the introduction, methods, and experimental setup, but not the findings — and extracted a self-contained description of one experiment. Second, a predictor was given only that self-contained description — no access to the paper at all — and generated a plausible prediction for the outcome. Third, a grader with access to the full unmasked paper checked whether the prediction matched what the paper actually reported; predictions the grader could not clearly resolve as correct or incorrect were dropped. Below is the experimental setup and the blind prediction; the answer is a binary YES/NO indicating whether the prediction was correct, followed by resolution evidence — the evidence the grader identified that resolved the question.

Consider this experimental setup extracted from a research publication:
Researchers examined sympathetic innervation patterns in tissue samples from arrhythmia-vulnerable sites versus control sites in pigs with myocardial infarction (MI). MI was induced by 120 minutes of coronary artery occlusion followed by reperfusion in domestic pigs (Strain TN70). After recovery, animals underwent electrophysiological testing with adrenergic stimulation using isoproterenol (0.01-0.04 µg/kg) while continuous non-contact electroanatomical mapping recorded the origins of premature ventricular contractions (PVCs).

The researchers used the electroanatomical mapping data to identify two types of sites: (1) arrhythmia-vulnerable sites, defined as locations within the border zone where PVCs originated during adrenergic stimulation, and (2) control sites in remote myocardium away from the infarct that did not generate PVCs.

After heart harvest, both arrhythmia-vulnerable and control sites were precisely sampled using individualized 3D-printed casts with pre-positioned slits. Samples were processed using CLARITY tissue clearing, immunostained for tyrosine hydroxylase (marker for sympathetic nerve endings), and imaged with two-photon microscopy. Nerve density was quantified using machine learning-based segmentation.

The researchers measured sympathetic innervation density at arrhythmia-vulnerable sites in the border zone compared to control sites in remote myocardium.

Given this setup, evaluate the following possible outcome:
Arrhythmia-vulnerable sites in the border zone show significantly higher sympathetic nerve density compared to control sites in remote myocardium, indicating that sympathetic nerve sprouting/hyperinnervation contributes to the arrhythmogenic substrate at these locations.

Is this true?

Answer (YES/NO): NO